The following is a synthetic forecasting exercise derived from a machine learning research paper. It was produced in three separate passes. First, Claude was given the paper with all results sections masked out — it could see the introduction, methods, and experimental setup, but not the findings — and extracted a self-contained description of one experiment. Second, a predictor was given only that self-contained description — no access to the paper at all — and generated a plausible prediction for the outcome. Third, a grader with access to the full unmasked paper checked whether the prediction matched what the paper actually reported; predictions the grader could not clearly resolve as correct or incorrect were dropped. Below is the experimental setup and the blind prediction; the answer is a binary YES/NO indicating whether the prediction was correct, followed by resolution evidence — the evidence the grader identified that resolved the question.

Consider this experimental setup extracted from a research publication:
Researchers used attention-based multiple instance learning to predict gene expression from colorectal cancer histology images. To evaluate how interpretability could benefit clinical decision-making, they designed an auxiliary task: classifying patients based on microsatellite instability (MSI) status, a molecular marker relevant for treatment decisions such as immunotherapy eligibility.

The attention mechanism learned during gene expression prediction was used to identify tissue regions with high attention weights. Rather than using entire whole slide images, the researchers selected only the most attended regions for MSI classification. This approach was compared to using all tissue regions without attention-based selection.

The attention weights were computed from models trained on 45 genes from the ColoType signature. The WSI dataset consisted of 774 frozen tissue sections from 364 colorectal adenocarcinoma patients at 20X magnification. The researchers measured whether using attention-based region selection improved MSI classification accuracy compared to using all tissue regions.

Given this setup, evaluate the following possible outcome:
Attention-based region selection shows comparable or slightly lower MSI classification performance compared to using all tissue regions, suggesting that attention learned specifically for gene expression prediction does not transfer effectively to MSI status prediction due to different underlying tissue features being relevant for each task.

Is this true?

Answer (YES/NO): NO